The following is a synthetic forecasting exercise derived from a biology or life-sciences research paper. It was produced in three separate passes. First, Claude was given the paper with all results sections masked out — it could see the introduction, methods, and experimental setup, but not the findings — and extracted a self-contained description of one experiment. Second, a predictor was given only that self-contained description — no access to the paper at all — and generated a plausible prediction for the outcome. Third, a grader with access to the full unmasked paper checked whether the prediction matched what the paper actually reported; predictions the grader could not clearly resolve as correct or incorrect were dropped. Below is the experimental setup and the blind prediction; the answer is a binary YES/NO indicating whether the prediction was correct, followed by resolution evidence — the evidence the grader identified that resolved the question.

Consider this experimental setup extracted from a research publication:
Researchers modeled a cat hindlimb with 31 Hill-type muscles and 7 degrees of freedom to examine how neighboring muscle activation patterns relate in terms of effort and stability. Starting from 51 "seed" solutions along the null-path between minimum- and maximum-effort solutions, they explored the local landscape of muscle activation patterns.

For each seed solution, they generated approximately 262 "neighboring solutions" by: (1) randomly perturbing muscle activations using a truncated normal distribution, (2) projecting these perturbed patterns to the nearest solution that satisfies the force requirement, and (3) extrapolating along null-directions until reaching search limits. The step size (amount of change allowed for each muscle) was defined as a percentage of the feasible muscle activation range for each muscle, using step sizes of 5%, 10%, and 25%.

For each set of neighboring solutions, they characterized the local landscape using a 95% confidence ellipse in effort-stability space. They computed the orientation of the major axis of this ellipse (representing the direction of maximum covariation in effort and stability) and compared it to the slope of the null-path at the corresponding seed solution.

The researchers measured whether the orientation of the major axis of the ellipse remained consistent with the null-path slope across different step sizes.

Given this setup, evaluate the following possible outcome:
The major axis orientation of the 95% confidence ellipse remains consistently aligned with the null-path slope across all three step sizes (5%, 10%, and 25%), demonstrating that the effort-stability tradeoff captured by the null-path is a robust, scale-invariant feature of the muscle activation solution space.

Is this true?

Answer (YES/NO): NO